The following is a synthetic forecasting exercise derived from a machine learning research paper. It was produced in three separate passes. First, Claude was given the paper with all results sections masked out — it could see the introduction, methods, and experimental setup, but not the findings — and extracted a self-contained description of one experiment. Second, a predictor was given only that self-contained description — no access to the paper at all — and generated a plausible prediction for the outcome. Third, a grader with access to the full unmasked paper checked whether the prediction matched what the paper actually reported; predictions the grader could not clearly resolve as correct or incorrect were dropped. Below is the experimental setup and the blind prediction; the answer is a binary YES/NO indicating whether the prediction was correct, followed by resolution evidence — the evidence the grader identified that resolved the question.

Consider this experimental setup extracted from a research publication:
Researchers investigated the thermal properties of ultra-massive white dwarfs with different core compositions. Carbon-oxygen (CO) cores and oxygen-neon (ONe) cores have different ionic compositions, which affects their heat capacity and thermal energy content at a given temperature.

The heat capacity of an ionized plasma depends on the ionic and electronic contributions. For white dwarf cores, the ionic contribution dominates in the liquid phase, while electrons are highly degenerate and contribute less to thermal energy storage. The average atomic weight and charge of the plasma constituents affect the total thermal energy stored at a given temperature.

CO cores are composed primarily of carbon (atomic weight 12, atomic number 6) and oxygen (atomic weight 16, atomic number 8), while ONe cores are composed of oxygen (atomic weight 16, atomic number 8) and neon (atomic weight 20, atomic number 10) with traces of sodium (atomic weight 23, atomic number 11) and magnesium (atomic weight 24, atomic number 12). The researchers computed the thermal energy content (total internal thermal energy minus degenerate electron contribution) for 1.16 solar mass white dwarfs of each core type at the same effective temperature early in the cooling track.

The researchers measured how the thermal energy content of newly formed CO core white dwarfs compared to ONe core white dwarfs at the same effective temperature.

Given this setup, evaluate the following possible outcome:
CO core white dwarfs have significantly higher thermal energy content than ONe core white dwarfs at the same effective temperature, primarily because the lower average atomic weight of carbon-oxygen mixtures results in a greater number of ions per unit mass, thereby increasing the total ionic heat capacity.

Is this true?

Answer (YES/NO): YES